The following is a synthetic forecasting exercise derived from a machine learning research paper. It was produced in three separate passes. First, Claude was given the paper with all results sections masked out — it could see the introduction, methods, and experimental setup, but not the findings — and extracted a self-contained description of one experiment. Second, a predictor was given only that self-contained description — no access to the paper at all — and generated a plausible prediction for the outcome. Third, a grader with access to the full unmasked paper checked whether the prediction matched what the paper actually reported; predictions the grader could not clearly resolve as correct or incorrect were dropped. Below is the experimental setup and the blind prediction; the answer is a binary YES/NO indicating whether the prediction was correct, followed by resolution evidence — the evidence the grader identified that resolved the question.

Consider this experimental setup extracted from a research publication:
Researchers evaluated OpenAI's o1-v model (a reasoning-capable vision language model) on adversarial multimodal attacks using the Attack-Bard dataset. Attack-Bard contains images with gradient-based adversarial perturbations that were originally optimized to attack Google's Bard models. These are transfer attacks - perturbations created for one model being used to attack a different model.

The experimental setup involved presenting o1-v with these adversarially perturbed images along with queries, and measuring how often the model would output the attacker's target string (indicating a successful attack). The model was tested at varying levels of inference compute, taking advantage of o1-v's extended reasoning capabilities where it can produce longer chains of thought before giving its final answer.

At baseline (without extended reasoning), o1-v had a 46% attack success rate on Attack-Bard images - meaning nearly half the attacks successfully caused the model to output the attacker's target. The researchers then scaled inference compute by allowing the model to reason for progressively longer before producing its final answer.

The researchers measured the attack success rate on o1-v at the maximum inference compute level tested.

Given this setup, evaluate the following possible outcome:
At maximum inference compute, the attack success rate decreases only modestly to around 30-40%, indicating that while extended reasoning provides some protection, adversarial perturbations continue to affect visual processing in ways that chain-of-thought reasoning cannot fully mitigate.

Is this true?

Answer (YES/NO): YES